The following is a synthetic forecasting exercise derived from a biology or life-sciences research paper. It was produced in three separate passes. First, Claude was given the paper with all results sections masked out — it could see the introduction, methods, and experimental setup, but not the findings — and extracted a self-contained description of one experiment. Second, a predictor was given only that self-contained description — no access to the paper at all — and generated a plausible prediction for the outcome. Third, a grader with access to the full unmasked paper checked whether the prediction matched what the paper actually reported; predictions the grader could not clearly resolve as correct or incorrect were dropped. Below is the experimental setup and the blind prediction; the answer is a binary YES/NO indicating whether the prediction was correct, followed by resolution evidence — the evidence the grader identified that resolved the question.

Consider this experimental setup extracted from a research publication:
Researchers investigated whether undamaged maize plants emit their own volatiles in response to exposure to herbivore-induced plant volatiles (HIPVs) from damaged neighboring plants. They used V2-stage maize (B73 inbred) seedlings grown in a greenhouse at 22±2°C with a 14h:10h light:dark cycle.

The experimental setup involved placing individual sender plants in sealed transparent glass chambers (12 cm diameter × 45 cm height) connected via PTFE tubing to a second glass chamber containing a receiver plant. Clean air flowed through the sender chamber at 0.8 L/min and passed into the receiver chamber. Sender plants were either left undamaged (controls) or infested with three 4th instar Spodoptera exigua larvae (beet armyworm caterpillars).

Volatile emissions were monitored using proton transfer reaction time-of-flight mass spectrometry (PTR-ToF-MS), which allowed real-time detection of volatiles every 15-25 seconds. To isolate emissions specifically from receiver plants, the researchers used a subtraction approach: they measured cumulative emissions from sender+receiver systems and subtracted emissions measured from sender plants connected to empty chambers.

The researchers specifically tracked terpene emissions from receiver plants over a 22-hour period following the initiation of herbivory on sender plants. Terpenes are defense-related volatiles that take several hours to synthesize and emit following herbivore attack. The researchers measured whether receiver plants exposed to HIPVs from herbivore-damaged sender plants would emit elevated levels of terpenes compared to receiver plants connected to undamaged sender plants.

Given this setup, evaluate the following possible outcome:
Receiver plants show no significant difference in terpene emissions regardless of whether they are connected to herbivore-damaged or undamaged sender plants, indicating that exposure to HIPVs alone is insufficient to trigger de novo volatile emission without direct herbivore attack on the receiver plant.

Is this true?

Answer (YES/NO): NO